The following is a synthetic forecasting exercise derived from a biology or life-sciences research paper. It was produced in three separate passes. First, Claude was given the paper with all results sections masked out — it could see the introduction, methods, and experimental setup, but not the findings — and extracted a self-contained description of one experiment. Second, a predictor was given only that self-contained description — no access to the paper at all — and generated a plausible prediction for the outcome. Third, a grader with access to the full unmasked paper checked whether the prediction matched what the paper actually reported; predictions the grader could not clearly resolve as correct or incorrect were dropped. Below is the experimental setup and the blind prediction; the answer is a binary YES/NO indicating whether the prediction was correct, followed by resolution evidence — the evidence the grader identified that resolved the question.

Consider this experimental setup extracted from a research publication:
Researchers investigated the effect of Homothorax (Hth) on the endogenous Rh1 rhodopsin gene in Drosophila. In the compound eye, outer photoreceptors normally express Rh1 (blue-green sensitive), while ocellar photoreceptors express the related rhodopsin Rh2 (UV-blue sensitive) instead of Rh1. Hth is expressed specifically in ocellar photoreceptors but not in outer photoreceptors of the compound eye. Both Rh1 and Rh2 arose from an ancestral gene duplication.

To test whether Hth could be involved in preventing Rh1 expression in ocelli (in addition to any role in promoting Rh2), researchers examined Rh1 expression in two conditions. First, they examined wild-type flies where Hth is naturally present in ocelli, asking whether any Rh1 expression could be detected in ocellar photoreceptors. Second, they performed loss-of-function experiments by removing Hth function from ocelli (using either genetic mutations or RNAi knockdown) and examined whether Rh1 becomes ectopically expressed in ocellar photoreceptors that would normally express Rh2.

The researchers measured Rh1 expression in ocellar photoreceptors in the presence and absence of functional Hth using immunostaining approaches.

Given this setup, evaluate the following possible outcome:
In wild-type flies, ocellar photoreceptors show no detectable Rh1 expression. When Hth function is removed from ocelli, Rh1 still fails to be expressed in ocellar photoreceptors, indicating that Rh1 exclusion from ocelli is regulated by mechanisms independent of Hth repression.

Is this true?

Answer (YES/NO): NO